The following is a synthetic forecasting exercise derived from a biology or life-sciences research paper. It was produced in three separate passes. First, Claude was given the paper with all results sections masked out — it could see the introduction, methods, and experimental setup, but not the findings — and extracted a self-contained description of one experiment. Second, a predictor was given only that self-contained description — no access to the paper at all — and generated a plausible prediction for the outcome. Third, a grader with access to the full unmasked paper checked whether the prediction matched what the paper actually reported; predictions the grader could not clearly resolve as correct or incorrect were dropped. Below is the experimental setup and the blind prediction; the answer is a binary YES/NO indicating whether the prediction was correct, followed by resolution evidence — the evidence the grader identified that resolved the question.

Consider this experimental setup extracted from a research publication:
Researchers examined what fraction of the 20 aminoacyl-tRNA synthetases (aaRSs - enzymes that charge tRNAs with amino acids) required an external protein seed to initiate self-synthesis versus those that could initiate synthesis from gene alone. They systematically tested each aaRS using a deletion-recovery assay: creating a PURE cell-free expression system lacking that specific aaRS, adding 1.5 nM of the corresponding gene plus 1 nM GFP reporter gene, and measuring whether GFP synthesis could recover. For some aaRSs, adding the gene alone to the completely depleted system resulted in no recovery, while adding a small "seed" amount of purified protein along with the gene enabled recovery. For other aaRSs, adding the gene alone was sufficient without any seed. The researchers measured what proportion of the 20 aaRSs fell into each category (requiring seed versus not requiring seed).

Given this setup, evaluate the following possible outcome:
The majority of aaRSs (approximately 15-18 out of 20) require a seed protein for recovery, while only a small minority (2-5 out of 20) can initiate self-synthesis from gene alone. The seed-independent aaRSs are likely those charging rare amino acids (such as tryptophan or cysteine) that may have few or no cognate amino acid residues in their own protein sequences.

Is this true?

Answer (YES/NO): NO